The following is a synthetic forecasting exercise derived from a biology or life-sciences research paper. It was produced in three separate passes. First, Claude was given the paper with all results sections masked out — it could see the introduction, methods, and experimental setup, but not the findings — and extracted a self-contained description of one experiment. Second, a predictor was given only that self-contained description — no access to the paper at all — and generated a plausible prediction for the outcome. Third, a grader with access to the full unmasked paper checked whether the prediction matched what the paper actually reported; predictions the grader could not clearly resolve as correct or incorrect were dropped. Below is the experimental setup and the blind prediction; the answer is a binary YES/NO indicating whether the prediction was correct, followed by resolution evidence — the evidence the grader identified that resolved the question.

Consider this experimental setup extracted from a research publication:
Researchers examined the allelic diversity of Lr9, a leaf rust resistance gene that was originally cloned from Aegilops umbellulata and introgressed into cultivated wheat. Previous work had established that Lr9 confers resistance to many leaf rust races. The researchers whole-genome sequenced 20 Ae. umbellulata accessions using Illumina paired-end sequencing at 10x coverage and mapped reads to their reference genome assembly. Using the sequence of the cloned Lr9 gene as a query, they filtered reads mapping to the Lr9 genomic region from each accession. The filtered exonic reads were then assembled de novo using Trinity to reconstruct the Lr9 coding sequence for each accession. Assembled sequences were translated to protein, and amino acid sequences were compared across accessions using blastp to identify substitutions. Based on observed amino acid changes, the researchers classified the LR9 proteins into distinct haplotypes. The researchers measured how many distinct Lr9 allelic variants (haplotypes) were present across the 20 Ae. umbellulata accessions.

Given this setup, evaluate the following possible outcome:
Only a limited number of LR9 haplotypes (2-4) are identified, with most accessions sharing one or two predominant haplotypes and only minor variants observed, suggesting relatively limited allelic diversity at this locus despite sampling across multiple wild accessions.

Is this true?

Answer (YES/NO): NO